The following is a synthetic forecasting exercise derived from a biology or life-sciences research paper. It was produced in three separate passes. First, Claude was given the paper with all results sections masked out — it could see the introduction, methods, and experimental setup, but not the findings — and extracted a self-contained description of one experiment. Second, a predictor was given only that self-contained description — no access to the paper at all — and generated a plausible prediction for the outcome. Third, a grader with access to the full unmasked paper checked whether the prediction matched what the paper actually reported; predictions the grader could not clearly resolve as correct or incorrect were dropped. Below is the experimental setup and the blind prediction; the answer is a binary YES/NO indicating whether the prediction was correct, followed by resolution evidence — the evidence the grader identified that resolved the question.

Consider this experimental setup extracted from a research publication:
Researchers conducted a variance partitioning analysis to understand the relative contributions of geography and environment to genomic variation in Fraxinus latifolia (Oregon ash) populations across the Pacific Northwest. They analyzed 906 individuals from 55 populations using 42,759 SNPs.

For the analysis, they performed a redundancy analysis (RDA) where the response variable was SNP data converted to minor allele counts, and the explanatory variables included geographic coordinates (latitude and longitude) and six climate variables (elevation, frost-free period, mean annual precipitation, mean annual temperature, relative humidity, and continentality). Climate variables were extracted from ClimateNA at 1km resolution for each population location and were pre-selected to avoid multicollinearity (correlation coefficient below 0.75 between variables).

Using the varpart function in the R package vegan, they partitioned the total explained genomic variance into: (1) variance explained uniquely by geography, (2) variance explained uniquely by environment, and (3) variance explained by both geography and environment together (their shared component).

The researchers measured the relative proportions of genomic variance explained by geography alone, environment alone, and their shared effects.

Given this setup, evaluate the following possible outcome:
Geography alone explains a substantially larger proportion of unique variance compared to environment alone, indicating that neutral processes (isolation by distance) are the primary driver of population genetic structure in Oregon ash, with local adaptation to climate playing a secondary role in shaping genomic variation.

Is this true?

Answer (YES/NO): NO